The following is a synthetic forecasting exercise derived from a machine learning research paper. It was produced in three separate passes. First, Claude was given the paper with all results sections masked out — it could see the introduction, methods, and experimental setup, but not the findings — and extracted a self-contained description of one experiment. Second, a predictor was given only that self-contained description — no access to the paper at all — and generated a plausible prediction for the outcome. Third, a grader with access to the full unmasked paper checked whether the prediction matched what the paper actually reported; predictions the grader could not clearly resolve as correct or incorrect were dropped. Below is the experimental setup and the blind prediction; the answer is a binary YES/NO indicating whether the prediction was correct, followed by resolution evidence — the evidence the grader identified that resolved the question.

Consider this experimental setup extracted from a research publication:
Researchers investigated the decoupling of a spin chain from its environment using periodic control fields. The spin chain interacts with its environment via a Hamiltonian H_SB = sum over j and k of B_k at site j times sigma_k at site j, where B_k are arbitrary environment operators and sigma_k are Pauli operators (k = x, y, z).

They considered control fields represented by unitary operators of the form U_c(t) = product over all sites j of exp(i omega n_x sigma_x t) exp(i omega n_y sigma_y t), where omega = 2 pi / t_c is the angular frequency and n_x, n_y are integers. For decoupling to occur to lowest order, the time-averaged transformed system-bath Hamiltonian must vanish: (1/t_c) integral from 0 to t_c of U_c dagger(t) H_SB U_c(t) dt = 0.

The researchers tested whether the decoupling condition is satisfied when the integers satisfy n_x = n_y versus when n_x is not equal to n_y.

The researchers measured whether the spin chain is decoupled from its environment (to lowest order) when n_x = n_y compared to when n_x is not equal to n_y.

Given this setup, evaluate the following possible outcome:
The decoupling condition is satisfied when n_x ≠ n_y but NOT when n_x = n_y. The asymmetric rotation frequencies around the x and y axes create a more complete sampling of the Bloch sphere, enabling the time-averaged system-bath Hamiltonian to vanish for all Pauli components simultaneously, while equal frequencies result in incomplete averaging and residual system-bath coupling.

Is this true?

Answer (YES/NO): YES